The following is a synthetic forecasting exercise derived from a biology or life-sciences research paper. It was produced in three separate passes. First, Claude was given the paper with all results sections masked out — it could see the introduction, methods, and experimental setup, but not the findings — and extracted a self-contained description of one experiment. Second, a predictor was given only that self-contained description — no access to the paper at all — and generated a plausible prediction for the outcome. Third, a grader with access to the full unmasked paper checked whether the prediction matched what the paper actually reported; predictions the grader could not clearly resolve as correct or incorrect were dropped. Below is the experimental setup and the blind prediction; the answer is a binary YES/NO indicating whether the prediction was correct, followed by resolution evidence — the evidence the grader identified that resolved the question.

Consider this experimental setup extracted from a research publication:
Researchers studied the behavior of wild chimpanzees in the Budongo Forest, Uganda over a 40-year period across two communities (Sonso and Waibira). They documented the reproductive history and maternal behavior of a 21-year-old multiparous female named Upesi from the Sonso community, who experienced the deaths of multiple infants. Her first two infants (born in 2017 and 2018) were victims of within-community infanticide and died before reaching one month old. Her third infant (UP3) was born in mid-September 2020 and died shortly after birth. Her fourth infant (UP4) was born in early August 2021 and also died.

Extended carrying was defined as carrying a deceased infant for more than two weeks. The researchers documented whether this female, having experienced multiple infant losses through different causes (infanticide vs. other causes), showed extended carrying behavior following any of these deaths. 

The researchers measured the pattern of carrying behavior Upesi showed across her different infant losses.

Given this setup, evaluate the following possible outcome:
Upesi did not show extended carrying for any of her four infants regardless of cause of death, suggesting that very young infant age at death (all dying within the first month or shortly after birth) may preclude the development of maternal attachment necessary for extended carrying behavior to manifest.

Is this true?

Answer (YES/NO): NO